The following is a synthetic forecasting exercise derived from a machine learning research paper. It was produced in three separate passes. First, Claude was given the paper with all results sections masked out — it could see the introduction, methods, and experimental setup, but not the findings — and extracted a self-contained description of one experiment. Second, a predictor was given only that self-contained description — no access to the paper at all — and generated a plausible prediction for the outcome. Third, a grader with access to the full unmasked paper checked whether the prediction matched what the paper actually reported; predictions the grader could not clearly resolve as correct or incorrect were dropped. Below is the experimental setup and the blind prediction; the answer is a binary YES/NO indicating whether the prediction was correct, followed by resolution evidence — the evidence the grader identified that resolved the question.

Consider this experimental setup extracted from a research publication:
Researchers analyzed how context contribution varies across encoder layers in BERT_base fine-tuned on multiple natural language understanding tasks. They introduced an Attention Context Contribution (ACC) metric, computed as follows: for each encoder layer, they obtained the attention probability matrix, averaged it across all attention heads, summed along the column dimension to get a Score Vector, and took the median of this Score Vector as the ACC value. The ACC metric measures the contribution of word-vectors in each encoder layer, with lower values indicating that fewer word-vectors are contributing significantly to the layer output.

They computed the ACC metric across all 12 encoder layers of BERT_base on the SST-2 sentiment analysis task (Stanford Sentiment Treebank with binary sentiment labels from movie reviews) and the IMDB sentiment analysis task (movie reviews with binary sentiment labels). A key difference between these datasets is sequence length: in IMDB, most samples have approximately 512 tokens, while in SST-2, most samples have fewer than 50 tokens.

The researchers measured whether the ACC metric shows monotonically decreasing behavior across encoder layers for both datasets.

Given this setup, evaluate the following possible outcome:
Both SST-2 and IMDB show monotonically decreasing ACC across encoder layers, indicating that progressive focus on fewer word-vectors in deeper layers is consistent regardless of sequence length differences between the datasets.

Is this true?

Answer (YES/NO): NO